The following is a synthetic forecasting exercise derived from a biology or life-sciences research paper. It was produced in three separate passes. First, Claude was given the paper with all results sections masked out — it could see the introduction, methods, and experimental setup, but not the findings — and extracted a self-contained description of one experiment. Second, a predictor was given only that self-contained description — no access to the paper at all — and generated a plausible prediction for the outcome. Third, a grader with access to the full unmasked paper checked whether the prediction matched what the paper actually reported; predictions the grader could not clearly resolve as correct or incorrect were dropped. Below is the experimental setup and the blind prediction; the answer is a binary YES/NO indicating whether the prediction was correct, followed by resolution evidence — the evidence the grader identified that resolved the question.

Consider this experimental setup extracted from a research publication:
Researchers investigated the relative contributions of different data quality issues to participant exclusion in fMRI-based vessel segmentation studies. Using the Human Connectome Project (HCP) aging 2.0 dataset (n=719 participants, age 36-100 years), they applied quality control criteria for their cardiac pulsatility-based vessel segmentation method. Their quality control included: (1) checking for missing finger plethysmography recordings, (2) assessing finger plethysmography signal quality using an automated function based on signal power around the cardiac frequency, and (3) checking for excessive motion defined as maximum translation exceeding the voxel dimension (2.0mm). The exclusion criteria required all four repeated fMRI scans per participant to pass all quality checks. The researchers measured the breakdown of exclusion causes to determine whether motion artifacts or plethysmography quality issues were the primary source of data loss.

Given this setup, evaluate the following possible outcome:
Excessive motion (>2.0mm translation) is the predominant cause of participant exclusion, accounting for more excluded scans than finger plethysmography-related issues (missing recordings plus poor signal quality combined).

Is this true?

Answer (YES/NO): NO